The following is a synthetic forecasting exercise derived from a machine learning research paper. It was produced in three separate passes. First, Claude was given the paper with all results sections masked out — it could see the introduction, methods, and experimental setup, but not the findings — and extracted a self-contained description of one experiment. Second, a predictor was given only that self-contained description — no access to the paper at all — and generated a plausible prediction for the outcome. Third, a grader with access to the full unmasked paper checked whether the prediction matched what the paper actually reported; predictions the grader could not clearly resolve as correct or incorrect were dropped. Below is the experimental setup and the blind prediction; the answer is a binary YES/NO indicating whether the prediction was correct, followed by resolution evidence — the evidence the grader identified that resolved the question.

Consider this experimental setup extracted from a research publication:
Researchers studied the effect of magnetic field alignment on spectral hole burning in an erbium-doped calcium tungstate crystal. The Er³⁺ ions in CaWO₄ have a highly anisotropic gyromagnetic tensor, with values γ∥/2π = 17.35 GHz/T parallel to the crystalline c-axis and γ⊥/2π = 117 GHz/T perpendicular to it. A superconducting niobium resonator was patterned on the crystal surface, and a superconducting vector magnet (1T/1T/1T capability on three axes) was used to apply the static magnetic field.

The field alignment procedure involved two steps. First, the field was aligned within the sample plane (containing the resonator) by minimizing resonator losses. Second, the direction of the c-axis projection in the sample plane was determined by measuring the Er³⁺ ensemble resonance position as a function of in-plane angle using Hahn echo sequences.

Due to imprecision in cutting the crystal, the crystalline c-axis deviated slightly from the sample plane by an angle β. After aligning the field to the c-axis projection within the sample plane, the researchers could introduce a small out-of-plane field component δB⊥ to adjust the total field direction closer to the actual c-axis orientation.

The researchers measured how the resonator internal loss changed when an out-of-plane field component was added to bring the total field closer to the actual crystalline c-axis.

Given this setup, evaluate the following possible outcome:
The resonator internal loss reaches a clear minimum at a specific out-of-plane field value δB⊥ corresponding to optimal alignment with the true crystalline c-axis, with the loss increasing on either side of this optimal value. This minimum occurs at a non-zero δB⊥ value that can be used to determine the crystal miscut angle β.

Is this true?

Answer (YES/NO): NO